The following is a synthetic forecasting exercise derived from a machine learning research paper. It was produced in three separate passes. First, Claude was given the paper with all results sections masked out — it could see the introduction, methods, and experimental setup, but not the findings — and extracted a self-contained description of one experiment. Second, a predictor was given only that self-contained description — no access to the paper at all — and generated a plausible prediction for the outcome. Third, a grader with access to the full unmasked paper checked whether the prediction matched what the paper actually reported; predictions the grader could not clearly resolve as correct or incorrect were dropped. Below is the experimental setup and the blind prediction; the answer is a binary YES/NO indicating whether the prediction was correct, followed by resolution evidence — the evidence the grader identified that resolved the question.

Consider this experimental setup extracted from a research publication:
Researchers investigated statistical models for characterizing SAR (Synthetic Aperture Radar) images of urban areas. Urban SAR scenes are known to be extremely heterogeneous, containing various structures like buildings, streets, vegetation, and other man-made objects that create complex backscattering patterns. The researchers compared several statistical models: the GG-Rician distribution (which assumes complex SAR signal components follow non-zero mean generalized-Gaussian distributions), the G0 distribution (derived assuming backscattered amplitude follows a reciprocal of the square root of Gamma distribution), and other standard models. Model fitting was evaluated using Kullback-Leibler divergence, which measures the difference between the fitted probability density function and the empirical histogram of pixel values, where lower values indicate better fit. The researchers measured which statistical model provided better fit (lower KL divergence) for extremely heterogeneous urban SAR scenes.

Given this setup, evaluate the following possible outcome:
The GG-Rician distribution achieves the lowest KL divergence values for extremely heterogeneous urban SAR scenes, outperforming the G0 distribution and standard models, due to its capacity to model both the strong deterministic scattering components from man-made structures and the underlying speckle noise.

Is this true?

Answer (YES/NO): NO